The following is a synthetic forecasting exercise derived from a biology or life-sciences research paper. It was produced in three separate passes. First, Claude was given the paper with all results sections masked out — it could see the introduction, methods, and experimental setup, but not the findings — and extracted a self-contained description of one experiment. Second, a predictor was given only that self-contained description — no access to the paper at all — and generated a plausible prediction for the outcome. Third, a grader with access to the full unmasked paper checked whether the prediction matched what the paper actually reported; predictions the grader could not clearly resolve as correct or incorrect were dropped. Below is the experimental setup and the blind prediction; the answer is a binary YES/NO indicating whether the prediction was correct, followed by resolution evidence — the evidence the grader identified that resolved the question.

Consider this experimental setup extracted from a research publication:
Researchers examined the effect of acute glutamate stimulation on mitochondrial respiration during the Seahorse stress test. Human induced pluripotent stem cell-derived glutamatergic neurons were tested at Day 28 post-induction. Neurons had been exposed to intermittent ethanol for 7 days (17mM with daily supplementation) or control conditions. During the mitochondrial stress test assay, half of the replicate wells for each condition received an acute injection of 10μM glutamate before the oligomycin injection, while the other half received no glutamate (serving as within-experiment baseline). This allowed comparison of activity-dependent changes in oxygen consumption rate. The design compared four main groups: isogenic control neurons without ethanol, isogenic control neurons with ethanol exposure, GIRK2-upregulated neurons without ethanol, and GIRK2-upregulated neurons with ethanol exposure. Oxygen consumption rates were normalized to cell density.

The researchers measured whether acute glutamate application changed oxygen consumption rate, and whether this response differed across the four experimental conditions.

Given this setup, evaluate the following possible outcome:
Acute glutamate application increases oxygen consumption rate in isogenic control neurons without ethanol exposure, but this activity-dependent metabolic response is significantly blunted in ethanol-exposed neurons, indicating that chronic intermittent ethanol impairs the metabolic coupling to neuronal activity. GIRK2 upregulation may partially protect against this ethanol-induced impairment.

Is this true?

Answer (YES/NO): NO